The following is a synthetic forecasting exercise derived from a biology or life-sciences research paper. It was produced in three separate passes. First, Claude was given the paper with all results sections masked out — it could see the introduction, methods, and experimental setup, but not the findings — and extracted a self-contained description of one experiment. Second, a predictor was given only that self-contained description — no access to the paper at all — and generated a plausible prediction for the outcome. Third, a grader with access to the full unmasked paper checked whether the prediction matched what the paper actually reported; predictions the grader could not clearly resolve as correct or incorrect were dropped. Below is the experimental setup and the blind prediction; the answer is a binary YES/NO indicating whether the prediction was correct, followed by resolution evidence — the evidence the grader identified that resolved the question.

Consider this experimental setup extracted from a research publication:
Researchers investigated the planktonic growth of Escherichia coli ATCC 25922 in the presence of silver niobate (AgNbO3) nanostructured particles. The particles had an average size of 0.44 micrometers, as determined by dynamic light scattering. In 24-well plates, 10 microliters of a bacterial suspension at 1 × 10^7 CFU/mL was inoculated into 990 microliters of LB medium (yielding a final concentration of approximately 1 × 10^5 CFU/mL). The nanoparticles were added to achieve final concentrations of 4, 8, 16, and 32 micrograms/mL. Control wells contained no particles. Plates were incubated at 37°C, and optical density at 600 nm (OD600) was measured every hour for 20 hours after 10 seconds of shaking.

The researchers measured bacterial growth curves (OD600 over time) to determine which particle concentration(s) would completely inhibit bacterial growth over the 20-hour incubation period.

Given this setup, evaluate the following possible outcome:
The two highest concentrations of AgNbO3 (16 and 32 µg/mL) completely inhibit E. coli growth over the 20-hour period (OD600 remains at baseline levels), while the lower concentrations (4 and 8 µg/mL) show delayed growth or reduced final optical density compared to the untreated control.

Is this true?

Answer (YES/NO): YES